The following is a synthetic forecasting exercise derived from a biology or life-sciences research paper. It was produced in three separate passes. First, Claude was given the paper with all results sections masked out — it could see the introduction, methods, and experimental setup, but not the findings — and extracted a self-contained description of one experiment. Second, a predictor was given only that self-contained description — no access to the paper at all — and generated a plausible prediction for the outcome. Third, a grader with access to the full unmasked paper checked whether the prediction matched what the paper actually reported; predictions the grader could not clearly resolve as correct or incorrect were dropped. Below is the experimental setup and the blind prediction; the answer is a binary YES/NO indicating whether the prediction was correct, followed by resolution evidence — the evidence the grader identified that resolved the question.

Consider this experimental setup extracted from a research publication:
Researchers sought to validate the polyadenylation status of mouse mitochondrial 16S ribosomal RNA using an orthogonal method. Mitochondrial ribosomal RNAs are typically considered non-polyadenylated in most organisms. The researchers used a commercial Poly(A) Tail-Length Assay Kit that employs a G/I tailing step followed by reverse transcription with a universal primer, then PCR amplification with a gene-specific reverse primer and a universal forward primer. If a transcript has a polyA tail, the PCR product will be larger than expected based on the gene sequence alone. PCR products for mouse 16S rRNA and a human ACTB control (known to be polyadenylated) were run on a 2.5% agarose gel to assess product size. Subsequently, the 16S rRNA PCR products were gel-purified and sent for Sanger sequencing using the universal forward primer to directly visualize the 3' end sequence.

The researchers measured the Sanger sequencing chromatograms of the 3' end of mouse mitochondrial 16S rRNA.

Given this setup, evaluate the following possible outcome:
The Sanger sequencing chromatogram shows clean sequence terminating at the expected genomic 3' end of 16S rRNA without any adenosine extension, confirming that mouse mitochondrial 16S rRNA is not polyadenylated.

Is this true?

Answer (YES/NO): NO